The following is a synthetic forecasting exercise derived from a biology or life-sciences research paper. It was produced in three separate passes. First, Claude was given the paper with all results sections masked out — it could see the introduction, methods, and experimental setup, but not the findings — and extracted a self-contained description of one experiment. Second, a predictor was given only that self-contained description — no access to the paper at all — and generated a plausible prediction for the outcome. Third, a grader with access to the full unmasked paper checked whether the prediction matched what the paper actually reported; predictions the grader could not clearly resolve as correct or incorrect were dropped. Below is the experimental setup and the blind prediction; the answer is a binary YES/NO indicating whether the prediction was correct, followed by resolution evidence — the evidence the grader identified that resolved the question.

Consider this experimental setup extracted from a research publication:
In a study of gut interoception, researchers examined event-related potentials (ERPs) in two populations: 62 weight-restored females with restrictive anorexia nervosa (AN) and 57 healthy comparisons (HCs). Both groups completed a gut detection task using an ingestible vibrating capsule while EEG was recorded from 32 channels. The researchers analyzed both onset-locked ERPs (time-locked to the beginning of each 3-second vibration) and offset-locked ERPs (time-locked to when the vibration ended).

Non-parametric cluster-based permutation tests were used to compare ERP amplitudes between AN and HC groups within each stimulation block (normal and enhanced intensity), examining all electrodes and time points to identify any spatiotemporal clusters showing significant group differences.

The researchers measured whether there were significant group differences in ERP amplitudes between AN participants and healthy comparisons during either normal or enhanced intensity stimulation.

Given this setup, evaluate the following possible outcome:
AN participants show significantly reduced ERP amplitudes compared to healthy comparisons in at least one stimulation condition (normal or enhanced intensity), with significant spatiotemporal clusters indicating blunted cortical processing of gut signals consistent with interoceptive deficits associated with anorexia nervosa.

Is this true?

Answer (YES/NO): NO